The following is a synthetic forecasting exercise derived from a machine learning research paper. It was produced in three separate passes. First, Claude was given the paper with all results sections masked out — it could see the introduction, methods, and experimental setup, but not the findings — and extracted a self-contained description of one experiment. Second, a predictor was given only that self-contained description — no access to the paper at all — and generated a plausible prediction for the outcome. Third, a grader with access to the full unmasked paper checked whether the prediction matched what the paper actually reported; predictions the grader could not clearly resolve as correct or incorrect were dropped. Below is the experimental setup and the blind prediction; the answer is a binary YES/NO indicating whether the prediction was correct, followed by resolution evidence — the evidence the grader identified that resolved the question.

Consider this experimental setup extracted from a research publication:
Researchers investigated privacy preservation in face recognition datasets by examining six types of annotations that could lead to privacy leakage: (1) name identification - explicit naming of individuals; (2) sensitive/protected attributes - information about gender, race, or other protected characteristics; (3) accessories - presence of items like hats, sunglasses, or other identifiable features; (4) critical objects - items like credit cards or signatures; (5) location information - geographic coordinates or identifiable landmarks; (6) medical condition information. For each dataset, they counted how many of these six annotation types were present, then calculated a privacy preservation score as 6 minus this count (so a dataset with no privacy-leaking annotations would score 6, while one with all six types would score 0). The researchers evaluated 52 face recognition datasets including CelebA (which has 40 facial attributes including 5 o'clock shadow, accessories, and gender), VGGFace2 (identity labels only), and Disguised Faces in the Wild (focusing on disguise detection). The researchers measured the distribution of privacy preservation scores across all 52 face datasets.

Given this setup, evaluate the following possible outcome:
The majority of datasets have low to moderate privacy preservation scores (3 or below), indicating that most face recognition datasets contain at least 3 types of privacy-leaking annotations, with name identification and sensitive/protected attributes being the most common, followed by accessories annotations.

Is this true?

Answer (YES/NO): NO